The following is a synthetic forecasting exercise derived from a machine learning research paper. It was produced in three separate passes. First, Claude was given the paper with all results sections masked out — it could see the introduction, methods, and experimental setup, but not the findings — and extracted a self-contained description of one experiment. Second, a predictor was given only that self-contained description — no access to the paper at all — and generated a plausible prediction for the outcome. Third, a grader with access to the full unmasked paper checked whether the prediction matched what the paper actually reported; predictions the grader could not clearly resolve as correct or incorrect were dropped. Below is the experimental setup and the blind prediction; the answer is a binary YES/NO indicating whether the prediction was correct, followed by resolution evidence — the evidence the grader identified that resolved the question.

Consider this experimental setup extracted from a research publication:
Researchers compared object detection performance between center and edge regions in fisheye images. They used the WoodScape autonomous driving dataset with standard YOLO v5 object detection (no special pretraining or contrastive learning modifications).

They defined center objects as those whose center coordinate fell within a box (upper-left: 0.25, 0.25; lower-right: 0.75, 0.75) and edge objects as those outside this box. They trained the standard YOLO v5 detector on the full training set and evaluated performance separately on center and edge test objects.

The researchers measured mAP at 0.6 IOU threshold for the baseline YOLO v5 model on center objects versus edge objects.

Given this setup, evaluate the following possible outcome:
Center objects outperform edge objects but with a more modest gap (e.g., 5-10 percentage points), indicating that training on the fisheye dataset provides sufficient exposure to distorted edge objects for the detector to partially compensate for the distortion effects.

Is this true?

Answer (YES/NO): YES